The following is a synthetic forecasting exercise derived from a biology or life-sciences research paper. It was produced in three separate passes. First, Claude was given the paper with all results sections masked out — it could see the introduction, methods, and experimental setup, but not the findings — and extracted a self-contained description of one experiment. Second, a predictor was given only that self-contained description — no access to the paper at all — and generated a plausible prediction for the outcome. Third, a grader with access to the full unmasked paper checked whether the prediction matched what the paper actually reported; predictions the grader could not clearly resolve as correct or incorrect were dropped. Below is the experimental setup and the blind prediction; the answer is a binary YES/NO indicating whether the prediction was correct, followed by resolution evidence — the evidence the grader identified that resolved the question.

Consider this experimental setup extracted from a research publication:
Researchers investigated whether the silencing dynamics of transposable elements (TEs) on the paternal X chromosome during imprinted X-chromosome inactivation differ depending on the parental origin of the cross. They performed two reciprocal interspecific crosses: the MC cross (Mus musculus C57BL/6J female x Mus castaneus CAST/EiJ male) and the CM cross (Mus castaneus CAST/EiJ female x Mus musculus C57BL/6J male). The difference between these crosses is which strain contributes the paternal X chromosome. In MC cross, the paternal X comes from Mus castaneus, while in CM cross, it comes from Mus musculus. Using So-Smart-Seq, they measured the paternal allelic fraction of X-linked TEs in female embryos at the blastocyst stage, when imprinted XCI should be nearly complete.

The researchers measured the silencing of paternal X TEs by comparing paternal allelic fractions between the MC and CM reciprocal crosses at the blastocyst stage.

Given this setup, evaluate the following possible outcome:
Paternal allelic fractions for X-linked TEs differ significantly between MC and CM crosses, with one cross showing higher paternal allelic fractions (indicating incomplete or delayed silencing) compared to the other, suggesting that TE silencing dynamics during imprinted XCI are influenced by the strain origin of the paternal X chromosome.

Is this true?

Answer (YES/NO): YES